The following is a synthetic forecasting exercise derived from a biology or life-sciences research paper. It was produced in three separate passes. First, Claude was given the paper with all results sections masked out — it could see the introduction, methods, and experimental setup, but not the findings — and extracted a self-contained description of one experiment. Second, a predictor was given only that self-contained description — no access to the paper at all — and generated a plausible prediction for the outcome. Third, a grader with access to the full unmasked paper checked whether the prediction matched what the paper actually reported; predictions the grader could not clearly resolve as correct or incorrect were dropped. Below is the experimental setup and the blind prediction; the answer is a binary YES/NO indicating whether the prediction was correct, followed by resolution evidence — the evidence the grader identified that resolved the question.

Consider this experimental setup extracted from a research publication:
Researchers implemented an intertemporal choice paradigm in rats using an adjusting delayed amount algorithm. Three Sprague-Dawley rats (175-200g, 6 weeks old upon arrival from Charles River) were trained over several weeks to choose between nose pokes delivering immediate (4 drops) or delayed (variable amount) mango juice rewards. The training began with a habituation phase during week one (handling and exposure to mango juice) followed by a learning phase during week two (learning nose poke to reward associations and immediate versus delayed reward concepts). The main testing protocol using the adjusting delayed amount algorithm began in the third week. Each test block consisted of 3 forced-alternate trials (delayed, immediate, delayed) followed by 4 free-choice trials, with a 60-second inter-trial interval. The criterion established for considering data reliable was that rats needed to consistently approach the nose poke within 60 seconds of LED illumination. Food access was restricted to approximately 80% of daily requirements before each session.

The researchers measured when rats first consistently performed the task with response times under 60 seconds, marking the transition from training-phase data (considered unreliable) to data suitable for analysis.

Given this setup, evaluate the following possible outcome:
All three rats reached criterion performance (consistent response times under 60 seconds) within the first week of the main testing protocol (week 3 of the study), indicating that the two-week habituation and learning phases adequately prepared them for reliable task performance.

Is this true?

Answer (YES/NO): NO